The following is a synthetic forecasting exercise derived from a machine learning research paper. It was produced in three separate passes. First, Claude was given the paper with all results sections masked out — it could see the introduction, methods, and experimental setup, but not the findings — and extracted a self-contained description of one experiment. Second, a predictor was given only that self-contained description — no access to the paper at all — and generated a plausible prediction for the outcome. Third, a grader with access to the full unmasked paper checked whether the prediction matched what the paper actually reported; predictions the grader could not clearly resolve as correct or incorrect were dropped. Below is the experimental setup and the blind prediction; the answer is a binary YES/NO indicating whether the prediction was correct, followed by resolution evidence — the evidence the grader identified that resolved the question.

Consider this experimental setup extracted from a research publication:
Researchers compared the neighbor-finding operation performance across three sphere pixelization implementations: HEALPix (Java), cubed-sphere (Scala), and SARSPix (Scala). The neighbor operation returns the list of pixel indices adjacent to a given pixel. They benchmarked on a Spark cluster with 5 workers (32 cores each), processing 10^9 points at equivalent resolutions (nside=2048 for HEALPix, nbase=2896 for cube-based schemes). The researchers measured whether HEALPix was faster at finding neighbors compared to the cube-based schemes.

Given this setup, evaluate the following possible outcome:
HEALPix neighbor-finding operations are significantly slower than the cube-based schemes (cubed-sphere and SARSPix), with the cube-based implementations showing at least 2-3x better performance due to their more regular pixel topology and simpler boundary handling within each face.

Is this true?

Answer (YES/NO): NO